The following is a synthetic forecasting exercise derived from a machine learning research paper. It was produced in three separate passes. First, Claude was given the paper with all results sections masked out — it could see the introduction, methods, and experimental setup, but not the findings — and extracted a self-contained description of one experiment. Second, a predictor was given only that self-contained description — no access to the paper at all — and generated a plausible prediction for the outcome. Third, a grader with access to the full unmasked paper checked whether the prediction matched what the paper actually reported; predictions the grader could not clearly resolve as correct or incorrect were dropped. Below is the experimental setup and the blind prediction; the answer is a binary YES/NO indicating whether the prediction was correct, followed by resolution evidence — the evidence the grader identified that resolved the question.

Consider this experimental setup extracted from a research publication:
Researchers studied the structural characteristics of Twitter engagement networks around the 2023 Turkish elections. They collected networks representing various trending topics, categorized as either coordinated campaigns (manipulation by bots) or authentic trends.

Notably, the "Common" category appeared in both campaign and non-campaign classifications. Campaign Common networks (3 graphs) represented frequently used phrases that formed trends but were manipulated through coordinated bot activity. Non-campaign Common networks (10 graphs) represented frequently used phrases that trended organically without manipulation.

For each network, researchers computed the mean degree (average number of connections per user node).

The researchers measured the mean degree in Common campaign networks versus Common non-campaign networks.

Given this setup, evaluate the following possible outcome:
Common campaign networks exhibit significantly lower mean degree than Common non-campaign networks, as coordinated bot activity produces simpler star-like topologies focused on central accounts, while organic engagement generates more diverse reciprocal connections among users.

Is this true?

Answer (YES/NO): NO